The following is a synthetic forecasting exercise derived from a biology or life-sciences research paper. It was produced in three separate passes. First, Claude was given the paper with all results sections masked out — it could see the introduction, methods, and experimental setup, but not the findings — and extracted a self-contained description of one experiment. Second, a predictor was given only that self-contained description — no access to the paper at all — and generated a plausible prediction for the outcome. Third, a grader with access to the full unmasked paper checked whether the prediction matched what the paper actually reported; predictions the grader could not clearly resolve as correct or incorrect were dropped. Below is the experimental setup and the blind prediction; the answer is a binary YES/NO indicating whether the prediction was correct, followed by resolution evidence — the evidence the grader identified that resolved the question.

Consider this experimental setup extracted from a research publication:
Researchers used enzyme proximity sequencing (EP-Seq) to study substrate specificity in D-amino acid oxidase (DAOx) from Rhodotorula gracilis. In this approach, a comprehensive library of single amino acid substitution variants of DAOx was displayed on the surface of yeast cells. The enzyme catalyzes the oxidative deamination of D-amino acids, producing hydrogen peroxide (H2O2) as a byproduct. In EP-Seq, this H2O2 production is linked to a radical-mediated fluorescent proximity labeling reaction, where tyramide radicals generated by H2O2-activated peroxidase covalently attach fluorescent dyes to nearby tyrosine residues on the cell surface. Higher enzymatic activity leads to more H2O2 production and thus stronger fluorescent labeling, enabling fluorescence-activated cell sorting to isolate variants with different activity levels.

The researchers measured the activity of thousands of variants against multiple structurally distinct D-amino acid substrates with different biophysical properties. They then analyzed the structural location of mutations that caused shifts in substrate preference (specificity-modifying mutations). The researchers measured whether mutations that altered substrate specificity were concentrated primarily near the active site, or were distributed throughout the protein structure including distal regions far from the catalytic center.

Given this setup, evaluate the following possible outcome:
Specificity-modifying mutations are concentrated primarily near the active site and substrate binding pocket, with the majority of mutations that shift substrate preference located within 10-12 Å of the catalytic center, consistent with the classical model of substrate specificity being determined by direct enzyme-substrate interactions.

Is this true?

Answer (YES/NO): NO